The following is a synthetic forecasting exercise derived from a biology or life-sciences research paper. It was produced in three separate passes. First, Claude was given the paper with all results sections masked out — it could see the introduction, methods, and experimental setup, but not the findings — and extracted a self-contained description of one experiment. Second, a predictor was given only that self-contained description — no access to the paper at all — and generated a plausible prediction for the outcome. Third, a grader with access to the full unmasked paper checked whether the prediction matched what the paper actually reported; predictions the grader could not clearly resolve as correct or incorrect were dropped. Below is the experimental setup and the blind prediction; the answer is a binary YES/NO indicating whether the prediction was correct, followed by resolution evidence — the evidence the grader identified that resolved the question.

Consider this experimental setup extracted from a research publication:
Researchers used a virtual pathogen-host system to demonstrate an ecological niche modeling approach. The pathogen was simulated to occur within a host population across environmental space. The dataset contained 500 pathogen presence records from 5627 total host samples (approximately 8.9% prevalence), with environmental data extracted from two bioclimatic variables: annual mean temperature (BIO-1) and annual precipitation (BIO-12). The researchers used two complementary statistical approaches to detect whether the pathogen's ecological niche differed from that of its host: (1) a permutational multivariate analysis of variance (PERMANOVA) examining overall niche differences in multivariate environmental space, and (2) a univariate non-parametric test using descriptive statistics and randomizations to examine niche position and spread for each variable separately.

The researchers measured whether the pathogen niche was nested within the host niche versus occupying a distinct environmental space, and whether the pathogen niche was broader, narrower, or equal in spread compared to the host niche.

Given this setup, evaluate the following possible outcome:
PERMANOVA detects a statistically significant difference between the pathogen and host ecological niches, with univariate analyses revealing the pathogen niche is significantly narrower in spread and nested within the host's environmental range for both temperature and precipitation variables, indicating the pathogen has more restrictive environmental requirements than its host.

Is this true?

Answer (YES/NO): YES